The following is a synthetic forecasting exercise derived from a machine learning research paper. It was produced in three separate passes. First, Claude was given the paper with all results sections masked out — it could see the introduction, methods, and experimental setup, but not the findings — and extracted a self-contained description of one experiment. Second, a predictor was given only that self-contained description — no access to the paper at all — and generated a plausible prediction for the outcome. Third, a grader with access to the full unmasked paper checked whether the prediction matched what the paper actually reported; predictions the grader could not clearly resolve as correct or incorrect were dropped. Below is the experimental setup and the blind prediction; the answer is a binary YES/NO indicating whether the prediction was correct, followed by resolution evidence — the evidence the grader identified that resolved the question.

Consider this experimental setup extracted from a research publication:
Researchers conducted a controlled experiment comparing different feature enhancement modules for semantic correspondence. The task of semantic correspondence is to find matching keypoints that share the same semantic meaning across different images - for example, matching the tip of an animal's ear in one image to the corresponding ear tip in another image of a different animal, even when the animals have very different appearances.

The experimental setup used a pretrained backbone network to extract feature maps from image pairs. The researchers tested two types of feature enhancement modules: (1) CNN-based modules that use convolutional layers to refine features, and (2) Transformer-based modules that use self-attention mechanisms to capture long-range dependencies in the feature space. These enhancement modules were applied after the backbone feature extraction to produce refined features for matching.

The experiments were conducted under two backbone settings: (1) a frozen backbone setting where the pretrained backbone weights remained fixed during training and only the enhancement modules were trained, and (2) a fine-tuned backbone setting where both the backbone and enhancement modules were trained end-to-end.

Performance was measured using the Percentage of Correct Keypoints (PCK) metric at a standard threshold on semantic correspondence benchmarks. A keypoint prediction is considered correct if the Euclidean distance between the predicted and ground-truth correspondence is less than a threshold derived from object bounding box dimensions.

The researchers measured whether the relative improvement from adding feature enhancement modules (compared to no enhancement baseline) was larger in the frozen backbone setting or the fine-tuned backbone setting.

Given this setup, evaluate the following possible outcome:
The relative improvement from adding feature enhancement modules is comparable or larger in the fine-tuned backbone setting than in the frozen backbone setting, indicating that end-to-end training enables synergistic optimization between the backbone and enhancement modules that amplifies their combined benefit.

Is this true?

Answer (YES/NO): NO